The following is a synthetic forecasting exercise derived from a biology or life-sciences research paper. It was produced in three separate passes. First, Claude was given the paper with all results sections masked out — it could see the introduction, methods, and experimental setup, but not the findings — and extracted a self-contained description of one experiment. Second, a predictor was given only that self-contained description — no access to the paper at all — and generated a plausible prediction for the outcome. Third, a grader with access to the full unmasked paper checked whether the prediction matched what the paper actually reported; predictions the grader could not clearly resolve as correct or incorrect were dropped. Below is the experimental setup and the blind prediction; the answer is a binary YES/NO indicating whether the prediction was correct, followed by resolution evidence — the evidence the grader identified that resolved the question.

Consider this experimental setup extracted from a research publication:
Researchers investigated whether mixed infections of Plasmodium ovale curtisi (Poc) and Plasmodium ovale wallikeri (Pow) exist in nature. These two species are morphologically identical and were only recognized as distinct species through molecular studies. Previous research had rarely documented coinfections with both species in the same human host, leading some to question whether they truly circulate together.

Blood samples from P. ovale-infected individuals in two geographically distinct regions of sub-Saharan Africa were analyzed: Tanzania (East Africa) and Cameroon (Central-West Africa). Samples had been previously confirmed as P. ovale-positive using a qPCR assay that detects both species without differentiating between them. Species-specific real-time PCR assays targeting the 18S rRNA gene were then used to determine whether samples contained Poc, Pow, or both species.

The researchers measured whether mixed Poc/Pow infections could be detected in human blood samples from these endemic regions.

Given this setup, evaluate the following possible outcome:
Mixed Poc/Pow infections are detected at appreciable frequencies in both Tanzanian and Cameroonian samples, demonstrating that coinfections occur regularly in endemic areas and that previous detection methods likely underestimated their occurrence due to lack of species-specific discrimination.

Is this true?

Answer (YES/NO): NO